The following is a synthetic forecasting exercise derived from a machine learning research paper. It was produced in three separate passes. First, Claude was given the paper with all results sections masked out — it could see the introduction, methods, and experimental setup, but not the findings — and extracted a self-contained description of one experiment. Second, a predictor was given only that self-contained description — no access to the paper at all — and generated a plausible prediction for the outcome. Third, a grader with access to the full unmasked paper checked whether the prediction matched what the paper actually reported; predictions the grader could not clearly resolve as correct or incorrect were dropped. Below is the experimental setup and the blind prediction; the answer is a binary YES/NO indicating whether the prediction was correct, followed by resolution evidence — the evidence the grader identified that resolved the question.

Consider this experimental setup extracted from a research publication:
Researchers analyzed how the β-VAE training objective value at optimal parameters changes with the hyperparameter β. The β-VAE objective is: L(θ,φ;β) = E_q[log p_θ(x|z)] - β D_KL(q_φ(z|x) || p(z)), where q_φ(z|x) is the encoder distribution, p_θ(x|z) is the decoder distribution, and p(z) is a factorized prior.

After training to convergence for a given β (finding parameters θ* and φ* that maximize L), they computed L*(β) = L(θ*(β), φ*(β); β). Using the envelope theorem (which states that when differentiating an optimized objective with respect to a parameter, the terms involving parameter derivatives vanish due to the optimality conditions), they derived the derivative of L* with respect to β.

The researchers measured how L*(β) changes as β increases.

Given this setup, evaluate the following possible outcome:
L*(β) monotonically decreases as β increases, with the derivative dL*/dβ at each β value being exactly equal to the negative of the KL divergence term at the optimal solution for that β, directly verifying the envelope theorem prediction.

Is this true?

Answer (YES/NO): YES